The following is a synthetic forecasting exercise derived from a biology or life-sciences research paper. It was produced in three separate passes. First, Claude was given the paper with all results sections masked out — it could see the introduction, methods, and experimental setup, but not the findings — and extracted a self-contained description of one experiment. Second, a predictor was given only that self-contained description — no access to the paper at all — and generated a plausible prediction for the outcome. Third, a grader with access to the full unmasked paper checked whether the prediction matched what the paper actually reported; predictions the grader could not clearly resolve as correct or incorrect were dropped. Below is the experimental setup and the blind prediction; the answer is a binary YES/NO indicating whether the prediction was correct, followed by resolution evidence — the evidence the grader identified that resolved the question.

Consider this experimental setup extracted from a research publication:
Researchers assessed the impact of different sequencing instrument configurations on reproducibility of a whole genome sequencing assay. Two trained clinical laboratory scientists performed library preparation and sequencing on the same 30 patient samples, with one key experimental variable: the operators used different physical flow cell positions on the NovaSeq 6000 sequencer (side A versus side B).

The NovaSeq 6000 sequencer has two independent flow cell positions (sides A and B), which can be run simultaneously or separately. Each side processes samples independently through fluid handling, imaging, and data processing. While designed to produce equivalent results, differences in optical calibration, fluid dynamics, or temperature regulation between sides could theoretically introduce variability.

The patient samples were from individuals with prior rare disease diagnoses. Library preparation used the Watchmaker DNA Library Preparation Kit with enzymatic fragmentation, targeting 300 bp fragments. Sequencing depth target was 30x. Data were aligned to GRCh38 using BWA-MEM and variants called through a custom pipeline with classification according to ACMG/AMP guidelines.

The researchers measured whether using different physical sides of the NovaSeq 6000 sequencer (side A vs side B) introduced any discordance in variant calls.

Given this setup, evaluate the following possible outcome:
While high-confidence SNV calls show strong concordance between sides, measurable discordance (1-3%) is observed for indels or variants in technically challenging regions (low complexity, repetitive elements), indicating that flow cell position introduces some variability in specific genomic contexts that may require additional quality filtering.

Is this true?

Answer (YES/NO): NO